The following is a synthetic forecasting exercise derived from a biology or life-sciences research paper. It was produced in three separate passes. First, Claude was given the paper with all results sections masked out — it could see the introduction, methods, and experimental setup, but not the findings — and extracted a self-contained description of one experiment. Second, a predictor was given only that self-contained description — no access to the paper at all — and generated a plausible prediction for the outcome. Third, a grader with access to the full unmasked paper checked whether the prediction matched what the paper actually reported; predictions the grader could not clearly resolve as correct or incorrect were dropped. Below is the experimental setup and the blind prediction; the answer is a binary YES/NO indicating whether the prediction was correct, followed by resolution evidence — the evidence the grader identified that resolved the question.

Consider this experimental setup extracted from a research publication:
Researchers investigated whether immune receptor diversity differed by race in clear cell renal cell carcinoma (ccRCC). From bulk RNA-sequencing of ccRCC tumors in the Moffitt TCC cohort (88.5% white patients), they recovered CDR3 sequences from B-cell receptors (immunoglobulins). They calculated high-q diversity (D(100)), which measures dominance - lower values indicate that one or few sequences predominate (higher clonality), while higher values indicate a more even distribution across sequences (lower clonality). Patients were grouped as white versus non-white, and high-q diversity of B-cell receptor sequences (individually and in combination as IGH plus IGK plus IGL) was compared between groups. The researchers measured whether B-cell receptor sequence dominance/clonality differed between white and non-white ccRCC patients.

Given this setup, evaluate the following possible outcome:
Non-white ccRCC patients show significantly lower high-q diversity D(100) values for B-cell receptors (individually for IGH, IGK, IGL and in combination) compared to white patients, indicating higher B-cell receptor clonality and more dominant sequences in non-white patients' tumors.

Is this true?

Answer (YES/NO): NO